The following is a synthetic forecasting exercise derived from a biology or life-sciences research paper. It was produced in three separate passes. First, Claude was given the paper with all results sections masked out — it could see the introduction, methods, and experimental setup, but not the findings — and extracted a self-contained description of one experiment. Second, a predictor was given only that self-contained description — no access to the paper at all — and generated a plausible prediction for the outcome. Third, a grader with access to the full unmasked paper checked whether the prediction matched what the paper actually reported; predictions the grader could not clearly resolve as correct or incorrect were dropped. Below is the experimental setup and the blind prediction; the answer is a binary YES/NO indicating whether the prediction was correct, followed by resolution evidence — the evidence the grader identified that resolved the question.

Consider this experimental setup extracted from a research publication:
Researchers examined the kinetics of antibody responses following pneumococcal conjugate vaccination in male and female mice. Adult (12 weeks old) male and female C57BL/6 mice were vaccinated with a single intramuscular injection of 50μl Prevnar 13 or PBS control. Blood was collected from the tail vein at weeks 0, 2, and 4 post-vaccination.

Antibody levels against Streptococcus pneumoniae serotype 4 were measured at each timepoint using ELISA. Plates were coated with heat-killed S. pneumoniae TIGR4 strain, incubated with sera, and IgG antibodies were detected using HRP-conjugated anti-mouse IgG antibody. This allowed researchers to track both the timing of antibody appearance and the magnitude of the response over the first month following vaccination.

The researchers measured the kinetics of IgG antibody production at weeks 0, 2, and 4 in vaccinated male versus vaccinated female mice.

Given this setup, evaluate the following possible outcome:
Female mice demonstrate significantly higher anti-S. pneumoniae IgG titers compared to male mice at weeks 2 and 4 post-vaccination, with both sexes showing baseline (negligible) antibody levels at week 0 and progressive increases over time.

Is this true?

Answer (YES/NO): NO